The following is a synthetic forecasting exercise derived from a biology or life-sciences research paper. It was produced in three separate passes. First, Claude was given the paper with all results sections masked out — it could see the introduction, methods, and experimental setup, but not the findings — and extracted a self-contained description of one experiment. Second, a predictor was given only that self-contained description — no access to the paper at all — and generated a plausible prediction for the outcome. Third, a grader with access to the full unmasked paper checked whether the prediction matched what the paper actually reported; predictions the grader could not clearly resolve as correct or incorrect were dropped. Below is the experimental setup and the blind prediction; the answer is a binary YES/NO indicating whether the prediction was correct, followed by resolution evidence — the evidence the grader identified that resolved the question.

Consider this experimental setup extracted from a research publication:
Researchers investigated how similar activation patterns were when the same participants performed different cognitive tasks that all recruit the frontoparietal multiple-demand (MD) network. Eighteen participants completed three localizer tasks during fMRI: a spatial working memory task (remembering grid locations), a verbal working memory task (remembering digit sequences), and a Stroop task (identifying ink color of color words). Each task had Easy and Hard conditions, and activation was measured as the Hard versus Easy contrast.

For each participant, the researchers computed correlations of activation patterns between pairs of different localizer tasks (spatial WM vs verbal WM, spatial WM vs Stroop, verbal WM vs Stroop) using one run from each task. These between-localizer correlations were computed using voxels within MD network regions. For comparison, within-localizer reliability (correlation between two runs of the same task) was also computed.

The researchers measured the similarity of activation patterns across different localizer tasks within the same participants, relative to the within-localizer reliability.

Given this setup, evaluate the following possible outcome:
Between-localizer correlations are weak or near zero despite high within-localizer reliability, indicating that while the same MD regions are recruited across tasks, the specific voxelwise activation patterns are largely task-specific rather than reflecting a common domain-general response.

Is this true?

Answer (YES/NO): NO